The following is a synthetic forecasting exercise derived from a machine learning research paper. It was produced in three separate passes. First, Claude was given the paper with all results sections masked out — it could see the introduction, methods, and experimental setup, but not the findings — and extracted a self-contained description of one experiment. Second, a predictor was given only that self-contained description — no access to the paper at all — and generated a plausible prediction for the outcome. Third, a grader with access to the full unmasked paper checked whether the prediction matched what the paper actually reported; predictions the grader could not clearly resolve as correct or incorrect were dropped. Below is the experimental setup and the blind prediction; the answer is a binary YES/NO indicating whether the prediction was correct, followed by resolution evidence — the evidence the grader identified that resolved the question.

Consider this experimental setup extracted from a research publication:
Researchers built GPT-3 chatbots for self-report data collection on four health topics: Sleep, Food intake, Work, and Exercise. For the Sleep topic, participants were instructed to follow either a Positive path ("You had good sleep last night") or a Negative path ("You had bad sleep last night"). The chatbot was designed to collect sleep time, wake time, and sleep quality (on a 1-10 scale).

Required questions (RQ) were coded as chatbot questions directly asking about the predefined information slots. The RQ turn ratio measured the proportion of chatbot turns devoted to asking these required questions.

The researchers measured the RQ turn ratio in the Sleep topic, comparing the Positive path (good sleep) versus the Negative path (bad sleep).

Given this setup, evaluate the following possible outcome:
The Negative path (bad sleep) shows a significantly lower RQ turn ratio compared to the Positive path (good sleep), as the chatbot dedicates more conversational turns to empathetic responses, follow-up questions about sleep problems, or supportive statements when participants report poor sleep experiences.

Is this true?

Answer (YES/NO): NO